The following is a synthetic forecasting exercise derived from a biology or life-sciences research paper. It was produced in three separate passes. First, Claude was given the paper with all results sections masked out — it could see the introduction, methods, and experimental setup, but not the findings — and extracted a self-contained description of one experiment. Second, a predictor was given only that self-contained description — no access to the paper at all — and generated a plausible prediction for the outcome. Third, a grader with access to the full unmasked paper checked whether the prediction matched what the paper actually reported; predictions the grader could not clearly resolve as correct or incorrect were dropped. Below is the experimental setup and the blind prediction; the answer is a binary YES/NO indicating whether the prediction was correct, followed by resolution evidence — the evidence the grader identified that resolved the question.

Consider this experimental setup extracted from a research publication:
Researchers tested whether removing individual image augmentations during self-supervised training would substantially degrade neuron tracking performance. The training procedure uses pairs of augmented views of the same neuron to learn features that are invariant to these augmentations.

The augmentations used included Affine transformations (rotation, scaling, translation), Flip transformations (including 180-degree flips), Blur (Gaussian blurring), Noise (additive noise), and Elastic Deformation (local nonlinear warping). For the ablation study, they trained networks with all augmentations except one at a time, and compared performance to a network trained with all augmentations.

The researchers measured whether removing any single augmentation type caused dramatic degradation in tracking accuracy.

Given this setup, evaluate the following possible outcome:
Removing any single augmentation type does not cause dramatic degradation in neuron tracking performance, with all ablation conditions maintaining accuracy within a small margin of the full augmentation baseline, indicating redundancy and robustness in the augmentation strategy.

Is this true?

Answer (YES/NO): YES